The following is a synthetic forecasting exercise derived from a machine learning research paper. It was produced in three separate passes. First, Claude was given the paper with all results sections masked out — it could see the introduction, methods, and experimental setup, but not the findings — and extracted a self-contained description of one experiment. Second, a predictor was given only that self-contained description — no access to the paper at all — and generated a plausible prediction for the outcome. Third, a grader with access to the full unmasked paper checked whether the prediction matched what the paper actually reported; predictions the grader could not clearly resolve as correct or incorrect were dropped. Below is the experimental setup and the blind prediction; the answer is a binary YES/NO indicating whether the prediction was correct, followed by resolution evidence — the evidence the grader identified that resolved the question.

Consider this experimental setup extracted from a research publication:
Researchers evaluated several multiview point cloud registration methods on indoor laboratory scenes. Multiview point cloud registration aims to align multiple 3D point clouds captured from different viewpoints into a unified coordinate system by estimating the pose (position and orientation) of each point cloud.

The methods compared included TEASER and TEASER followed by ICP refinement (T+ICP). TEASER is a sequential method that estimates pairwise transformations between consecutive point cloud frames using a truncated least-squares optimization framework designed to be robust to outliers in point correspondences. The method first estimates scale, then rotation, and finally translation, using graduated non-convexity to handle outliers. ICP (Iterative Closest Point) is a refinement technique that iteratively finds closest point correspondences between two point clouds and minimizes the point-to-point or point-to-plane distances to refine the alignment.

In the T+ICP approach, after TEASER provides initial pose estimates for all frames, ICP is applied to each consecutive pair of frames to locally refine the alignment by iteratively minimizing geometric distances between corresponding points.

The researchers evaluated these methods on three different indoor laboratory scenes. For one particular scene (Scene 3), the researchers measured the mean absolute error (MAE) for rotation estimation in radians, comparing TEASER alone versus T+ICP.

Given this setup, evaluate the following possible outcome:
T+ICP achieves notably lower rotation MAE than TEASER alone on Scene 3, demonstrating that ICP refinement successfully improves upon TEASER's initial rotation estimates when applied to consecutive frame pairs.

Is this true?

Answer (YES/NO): NO